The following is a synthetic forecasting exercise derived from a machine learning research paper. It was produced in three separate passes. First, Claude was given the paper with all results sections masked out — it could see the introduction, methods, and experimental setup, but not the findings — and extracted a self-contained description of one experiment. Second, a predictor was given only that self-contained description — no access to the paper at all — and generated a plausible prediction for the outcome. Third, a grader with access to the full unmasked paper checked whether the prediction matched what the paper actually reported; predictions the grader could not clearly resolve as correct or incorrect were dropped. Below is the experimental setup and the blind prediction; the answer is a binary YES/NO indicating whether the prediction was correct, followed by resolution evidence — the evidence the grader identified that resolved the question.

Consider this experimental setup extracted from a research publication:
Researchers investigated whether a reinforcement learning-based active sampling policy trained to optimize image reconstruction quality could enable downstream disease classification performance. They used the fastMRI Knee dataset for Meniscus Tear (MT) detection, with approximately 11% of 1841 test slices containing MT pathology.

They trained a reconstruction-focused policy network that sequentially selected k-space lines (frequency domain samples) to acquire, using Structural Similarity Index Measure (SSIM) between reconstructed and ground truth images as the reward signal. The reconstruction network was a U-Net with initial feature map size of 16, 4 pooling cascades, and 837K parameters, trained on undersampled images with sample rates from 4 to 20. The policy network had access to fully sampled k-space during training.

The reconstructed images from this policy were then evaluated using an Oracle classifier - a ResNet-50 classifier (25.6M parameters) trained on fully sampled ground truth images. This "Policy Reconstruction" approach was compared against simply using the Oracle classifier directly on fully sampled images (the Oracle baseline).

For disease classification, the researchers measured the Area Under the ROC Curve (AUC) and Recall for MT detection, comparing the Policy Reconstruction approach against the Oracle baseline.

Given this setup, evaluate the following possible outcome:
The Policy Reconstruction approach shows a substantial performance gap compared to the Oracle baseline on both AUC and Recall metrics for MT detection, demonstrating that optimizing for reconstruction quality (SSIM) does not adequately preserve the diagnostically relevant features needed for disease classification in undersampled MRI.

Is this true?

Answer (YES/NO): NO